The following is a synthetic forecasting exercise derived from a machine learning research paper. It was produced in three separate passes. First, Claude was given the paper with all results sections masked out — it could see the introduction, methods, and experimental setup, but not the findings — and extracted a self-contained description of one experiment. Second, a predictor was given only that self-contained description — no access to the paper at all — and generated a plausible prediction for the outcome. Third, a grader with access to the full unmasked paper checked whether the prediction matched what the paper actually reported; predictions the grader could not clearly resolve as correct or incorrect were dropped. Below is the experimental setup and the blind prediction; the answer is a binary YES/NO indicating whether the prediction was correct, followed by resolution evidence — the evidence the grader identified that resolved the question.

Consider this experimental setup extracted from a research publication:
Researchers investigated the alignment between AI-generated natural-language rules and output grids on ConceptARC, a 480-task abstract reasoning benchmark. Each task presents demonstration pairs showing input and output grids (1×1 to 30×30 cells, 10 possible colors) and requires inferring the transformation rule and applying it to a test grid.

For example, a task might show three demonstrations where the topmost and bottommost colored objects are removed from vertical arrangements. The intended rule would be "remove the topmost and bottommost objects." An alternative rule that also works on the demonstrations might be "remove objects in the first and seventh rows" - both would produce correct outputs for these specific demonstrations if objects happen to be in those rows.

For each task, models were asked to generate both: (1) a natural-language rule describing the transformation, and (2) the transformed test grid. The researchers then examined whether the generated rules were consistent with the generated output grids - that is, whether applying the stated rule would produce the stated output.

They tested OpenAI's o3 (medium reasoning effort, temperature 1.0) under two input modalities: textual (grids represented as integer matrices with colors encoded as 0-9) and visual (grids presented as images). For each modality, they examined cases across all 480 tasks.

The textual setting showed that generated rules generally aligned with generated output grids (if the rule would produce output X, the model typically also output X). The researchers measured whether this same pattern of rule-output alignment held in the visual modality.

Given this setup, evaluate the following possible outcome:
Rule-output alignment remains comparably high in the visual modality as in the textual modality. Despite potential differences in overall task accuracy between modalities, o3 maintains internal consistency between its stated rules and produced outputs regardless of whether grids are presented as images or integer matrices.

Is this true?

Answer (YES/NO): NO